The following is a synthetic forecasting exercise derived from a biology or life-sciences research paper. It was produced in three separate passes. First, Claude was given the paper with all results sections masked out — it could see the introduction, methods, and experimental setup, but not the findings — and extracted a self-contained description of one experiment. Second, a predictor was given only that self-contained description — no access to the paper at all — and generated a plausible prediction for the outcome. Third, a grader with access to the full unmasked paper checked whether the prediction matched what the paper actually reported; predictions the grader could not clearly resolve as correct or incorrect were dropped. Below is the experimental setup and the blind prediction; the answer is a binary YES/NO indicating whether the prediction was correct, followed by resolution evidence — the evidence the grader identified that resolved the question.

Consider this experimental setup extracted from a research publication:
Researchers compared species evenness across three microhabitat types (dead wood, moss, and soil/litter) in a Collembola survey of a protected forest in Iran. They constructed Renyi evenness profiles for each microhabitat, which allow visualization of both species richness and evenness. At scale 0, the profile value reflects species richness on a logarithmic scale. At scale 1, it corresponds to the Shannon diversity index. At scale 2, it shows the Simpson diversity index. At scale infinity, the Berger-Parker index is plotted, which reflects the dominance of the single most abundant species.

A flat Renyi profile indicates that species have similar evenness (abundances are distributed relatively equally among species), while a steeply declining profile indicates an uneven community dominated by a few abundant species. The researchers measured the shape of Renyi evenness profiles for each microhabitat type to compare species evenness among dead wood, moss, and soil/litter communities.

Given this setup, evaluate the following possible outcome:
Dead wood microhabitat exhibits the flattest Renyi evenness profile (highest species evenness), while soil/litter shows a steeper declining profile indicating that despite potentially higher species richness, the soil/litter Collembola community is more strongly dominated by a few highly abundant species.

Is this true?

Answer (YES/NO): NO